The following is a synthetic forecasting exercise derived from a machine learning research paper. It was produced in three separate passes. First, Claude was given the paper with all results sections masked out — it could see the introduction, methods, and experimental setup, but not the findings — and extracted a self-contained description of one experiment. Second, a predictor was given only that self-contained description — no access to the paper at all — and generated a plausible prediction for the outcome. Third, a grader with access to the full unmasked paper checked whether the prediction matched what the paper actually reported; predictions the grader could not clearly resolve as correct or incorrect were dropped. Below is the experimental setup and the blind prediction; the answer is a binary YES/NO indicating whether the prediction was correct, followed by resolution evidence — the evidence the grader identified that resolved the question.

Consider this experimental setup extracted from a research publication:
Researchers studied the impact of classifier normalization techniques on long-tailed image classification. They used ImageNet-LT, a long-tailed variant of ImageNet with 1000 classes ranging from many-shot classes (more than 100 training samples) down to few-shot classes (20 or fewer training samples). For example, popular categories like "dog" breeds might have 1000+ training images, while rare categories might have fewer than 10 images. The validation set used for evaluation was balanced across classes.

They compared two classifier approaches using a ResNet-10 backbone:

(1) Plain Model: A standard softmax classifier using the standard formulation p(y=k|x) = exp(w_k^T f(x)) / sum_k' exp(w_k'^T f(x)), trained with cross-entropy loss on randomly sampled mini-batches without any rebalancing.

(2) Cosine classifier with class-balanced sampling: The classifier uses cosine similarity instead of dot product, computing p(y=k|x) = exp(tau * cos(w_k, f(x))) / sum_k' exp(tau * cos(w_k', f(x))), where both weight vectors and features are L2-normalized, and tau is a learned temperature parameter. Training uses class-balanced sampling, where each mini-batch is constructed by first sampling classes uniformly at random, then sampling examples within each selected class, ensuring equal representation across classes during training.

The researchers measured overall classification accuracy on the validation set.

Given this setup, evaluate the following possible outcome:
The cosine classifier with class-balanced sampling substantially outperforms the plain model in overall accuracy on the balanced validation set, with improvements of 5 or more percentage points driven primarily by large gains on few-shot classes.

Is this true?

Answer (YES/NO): NO